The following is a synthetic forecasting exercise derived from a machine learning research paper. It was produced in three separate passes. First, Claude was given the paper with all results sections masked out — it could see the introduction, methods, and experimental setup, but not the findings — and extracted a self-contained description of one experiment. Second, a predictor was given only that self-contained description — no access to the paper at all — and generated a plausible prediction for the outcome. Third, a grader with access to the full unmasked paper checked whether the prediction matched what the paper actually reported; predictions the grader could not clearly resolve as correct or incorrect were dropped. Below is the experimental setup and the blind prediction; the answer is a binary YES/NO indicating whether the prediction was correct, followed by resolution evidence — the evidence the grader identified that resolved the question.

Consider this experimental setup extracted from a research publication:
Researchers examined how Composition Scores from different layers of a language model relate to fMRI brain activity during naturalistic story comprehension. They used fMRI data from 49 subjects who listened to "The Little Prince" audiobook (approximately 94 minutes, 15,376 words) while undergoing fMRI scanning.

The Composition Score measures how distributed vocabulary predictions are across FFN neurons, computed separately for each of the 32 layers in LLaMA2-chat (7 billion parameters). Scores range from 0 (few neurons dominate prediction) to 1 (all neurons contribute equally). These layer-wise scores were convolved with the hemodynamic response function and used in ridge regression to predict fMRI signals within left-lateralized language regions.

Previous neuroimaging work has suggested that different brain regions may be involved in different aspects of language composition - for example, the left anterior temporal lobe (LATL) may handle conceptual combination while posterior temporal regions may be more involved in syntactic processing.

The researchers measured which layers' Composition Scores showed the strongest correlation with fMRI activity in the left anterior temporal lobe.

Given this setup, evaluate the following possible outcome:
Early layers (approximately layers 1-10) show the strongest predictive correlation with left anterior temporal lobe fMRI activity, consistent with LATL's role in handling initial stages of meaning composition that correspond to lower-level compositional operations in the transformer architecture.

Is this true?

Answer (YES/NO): NO